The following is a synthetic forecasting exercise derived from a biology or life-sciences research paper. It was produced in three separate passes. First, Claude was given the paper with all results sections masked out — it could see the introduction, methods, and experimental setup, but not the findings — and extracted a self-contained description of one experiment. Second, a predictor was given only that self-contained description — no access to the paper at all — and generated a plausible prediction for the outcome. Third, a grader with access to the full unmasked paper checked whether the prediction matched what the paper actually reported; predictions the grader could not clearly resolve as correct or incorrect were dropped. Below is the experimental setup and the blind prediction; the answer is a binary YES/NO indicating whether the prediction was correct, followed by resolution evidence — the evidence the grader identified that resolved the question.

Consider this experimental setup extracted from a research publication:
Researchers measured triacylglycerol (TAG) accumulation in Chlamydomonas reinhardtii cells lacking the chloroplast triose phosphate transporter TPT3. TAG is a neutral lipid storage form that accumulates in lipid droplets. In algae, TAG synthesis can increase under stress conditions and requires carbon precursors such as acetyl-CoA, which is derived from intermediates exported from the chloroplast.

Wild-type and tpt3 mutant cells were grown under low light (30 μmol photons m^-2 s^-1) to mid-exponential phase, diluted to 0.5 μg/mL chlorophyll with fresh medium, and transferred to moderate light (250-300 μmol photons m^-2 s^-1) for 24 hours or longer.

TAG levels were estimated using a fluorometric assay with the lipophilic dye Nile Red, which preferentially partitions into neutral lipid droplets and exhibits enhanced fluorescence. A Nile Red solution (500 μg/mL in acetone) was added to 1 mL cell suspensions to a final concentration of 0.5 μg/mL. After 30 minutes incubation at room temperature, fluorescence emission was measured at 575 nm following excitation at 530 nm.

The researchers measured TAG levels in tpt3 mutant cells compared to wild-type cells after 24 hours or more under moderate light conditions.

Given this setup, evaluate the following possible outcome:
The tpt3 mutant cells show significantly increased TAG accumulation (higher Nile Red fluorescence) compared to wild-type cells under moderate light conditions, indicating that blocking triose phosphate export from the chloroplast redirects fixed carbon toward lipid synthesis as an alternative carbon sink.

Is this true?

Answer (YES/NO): YES